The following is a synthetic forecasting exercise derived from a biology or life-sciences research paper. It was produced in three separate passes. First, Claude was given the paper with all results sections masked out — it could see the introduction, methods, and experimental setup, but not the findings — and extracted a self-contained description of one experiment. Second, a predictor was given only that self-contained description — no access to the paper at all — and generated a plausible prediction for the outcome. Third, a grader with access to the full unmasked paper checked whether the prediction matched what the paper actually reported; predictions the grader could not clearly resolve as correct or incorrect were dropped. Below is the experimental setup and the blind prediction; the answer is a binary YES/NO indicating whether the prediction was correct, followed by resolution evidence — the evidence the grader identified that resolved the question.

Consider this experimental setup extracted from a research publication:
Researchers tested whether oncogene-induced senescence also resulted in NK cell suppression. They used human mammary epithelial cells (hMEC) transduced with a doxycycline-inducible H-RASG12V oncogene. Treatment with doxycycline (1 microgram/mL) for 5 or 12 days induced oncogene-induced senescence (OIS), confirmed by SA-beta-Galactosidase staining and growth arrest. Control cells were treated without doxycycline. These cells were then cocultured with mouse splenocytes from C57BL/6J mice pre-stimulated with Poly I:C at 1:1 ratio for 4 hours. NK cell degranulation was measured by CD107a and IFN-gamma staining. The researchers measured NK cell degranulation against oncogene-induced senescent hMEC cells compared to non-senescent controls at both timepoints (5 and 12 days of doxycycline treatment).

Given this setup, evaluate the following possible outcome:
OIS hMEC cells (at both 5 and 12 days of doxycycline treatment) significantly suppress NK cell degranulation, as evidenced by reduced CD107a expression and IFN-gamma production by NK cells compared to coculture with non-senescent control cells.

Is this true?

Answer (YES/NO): NO